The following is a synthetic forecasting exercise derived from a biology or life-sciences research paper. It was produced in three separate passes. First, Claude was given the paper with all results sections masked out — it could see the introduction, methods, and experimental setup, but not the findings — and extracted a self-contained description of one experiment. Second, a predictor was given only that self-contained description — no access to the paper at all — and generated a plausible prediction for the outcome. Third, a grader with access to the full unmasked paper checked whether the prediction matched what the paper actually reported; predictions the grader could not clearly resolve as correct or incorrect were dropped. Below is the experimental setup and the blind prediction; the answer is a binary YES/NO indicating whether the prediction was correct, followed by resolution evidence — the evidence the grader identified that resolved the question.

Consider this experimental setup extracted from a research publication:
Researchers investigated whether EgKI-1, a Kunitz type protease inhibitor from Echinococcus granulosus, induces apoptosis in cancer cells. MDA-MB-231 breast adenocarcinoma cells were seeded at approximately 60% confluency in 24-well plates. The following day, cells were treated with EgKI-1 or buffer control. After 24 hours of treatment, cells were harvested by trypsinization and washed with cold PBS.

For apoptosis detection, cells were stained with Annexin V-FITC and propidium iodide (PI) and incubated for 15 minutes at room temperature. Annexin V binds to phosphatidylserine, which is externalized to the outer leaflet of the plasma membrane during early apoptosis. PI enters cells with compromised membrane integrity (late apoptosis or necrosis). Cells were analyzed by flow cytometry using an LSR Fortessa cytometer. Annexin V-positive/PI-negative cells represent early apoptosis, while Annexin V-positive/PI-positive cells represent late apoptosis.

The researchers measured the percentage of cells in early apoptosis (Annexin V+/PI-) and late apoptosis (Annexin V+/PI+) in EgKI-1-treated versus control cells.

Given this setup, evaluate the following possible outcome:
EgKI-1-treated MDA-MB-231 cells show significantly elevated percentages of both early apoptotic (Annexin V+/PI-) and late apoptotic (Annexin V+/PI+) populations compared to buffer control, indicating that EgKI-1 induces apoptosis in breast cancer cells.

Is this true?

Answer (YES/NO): YES